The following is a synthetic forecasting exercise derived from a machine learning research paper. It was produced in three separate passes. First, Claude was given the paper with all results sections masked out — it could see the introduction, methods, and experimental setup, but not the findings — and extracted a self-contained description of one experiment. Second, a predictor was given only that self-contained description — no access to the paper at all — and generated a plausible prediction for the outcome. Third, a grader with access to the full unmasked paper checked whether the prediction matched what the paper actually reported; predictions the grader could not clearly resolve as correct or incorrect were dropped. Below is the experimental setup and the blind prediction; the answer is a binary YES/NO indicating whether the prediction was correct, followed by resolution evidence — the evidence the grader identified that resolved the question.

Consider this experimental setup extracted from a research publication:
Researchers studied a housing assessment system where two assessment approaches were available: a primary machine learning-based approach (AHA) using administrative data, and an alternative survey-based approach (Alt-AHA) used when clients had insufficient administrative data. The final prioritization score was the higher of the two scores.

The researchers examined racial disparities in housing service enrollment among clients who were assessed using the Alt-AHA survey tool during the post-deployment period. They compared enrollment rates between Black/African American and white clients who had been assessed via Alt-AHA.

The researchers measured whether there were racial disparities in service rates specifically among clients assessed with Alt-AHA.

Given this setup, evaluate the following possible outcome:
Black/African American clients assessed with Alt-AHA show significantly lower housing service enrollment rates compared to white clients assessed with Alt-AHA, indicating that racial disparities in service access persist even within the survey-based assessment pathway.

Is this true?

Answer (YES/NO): YES